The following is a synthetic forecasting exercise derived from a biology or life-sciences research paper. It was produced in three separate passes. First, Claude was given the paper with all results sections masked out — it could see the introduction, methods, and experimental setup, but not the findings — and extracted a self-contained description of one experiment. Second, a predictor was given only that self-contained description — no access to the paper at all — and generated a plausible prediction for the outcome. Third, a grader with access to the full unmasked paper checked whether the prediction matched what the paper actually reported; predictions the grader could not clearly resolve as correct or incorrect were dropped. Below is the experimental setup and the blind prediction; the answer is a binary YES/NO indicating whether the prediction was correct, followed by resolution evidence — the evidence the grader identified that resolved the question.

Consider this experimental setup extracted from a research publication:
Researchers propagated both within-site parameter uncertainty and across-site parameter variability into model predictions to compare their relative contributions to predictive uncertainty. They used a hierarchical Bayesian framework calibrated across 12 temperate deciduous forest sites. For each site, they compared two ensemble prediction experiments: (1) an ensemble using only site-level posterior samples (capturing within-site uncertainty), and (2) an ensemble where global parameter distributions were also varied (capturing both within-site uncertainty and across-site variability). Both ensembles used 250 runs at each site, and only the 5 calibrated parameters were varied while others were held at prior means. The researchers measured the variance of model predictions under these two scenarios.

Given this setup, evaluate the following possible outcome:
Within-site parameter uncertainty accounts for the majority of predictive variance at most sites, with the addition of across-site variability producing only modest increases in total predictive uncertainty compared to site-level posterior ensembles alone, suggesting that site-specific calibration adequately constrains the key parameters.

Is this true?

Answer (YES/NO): NO